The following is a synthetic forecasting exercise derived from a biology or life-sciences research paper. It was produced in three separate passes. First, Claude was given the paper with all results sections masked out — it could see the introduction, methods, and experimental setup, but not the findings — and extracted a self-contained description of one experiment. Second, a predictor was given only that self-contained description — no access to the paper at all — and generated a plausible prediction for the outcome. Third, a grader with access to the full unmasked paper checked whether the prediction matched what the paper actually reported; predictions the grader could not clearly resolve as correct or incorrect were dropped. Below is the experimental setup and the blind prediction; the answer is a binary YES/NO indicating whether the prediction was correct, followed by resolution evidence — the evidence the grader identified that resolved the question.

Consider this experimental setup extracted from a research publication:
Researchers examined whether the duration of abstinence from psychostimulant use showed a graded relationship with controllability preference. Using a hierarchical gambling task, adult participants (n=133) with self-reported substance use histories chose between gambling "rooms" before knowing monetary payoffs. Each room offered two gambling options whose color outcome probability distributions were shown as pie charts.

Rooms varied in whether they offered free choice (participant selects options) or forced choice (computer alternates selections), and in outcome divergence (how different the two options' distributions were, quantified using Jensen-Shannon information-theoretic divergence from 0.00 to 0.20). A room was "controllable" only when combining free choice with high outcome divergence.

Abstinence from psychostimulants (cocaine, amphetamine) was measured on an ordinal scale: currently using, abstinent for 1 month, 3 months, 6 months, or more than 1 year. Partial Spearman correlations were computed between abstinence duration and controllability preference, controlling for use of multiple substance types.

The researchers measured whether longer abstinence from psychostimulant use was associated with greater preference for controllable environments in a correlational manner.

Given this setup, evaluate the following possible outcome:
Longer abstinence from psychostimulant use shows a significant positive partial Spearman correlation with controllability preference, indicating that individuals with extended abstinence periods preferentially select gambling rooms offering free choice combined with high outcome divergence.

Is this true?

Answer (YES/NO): YES